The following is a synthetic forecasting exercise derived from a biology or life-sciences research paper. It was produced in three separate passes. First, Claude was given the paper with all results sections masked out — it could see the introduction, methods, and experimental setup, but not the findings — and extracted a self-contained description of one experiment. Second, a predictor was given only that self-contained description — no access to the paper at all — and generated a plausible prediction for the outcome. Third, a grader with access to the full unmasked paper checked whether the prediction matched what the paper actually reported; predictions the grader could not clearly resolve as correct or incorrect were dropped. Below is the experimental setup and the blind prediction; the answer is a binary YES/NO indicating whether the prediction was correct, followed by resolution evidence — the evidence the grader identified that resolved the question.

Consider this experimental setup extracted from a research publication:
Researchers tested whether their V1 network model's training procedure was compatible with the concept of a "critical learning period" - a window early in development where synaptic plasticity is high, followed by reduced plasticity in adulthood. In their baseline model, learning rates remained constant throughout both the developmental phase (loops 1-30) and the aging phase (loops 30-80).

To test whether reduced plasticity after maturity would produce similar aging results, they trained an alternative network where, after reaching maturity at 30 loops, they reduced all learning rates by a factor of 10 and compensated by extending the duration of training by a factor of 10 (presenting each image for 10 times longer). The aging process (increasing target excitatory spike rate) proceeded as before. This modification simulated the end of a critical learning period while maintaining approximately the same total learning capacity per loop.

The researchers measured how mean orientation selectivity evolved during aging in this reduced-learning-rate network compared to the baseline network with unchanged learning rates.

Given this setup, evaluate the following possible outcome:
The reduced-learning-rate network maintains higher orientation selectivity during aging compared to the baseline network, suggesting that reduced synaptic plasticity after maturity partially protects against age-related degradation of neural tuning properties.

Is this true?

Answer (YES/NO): NO